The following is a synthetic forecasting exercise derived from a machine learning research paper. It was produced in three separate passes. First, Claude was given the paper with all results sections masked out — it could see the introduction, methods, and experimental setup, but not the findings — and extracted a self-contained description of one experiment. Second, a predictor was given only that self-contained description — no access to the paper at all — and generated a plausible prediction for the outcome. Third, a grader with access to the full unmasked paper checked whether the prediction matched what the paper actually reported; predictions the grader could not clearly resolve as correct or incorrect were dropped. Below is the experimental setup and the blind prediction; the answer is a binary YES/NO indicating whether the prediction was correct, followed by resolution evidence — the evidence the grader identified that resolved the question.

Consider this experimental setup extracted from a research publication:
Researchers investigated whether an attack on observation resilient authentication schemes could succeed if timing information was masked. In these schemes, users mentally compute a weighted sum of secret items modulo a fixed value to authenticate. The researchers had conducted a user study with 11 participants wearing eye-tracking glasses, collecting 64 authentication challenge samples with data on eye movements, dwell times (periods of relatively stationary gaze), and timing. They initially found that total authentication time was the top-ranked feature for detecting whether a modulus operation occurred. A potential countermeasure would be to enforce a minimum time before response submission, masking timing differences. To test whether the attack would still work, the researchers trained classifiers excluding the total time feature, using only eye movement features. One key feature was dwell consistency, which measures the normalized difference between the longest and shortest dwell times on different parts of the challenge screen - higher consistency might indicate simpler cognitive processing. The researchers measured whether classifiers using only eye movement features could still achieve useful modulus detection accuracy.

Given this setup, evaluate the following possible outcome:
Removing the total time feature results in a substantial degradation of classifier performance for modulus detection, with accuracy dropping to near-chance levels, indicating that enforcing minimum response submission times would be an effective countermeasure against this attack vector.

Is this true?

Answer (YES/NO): NO